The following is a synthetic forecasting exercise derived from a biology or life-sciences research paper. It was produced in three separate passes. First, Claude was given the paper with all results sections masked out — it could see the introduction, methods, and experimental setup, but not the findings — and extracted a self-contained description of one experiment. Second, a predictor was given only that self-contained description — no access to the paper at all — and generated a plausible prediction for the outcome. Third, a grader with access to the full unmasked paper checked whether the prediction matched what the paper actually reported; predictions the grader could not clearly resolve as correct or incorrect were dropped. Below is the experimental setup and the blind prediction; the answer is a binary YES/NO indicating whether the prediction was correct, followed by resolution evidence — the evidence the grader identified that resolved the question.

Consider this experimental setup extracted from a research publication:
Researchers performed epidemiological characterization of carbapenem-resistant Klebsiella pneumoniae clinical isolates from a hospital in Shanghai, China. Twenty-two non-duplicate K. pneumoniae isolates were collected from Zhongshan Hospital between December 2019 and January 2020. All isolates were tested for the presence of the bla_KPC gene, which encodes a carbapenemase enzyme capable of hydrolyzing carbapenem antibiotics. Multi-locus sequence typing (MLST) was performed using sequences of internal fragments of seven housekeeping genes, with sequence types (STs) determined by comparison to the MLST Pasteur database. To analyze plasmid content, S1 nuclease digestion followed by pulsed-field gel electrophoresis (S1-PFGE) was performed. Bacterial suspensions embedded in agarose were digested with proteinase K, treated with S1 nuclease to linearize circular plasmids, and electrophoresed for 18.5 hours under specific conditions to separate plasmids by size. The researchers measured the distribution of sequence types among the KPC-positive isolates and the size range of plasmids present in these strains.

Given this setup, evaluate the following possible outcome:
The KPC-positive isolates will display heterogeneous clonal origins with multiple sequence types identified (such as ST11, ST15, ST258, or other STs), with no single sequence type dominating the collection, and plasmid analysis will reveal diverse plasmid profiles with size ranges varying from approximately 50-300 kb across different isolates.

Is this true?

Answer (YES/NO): NO